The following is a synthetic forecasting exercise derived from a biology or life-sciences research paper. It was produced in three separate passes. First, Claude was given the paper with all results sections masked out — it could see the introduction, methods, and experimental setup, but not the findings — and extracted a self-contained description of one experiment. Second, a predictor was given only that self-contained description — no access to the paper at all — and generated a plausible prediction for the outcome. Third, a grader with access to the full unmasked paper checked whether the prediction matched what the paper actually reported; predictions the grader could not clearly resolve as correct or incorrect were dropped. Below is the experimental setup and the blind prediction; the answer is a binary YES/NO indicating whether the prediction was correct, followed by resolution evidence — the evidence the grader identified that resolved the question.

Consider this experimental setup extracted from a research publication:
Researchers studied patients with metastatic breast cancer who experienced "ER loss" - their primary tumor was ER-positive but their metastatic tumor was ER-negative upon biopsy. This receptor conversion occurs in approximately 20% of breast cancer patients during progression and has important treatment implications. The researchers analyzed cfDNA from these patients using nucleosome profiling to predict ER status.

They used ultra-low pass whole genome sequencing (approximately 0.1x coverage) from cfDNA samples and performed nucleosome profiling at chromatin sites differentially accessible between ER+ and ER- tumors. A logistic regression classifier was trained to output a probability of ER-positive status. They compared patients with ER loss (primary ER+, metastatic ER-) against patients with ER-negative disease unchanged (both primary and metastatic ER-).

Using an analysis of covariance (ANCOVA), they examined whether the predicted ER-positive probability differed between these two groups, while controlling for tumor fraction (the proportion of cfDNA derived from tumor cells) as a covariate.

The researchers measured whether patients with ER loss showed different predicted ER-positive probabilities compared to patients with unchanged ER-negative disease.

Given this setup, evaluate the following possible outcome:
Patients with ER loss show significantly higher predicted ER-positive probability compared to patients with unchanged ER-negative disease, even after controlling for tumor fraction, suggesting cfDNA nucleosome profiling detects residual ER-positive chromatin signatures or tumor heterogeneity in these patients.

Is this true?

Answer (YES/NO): YES